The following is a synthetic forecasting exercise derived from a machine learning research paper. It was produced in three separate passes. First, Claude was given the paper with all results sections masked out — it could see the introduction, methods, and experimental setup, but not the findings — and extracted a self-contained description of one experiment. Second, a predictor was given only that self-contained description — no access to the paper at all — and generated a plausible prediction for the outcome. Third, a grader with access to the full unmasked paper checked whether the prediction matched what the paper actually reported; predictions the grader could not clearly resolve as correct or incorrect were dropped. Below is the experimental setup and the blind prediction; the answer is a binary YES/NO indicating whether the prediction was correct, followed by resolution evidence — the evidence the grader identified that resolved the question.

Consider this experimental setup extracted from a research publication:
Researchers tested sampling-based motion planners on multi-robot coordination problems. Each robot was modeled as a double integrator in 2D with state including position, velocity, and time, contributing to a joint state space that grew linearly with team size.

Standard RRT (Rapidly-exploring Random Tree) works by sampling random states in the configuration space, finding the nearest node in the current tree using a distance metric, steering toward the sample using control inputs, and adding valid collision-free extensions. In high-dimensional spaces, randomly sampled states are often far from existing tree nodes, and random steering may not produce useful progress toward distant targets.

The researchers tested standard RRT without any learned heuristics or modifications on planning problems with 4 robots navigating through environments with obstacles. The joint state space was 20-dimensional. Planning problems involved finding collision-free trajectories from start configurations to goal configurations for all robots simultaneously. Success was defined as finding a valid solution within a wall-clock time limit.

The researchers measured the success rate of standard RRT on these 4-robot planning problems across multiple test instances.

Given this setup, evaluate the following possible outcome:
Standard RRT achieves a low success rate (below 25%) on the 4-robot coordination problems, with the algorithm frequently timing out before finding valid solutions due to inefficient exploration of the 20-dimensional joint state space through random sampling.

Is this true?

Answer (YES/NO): NO